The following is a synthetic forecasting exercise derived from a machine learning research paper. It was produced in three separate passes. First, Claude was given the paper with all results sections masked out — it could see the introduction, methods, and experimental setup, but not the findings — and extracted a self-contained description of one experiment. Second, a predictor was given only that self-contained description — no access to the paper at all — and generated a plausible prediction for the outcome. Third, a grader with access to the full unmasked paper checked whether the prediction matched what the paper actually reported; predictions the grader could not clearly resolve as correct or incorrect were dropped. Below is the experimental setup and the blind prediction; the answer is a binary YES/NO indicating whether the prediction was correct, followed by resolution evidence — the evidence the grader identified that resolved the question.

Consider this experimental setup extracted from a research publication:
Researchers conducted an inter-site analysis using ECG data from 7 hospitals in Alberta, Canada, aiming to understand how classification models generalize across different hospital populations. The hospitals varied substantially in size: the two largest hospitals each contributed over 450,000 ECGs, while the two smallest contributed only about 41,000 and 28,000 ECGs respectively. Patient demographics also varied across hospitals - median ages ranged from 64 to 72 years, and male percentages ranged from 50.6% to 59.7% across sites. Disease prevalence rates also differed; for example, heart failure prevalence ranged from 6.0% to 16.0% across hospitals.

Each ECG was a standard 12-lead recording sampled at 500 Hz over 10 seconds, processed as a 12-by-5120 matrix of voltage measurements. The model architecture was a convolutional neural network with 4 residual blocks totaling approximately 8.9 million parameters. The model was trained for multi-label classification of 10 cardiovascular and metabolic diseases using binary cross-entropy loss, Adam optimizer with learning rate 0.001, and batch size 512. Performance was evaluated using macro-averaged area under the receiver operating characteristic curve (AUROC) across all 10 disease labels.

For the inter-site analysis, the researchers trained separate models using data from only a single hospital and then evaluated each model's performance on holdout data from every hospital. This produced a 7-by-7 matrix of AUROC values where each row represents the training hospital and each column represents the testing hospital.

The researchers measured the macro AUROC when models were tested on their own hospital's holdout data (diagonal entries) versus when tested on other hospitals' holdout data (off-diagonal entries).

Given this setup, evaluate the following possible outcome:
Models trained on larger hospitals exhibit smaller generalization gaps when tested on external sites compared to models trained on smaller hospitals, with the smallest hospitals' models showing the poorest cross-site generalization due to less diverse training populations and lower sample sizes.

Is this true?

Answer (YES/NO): NO